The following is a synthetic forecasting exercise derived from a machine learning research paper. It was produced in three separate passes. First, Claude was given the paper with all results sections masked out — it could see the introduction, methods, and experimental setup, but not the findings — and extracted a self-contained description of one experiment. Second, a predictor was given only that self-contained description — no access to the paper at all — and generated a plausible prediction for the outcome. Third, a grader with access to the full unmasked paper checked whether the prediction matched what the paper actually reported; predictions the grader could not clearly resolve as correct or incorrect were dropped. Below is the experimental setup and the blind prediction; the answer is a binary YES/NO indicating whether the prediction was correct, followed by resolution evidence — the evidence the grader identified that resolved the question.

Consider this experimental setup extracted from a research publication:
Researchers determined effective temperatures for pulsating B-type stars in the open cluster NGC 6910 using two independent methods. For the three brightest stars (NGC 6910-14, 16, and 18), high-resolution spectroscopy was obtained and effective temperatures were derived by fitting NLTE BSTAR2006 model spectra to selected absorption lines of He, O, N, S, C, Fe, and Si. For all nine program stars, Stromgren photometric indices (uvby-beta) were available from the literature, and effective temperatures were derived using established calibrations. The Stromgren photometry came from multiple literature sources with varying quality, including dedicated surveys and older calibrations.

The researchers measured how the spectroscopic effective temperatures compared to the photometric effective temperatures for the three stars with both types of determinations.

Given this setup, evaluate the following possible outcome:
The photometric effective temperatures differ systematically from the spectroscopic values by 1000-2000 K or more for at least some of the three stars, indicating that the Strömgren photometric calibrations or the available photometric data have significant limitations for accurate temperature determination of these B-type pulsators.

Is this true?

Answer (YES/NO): YES